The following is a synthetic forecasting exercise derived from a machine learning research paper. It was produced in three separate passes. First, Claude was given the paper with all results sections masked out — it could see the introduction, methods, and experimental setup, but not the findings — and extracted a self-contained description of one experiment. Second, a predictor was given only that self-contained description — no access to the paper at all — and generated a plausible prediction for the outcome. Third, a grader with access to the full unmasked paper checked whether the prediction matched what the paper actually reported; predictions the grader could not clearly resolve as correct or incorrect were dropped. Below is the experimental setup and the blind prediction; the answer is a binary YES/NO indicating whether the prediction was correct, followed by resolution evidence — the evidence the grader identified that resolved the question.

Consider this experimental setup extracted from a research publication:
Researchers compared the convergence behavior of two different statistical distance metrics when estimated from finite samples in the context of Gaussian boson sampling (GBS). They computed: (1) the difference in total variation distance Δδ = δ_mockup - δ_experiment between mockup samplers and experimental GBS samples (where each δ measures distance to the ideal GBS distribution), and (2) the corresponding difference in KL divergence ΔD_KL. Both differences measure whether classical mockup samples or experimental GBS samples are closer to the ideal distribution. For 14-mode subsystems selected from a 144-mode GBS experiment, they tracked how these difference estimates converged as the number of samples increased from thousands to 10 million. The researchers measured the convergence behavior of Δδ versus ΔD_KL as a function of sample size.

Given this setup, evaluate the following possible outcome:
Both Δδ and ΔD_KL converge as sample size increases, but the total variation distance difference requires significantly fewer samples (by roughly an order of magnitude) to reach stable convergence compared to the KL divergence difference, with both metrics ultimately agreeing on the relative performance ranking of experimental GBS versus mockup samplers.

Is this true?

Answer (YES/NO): NO